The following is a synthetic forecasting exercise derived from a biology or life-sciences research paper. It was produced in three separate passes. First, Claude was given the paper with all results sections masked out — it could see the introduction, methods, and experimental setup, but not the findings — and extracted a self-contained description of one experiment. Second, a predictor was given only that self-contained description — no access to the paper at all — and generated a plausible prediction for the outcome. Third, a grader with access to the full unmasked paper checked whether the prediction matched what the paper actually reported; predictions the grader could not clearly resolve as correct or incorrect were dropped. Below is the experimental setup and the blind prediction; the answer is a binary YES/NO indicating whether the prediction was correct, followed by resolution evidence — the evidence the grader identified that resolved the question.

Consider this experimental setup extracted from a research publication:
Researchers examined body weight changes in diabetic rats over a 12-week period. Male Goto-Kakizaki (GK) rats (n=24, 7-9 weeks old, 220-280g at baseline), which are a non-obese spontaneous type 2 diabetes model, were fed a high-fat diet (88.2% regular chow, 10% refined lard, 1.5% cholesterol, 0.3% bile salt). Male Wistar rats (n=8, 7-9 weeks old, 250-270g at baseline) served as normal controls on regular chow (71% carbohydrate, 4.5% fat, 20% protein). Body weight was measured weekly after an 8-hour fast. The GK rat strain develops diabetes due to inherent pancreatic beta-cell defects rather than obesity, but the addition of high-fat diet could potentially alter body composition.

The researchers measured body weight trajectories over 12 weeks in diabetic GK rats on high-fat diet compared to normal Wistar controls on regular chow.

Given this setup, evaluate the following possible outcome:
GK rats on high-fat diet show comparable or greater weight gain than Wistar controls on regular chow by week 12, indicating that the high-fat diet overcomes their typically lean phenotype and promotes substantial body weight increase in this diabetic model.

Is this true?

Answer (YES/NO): NO